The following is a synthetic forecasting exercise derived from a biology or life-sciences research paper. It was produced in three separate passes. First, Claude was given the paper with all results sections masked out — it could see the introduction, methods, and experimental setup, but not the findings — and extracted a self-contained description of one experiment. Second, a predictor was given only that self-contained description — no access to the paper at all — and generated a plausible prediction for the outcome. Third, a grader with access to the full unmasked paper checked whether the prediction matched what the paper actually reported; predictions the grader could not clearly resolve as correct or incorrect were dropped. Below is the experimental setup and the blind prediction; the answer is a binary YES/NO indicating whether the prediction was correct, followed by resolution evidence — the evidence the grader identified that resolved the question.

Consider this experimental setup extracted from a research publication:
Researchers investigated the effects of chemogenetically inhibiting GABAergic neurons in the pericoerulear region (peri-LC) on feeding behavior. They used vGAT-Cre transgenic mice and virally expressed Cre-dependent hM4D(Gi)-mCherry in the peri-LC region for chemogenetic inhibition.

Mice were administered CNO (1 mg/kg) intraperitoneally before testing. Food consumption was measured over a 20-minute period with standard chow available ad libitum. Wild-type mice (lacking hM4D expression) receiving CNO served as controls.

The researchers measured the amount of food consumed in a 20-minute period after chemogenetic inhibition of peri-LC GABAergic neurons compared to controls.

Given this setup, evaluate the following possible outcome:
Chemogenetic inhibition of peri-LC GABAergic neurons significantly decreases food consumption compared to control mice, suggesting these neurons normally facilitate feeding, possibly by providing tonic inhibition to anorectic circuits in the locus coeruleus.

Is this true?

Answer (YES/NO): YES